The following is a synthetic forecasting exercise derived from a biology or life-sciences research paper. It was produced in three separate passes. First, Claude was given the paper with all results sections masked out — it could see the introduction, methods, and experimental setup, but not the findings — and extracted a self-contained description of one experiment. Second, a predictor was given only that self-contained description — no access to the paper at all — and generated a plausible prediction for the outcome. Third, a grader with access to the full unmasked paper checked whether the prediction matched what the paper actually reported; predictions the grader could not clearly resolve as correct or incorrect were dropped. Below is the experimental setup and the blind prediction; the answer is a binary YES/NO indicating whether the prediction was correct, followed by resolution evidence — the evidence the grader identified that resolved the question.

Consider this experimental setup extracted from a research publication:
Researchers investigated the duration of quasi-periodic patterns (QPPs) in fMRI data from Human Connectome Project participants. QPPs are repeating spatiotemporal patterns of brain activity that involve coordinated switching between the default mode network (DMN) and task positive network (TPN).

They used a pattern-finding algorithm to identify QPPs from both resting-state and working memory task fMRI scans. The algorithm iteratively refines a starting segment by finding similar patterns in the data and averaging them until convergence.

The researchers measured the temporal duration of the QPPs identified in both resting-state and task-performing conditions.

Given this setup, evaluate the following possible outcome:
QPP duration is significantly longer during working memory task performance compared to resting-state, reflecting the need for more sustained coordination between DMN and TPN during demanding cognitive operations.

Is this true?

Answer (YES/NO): NO